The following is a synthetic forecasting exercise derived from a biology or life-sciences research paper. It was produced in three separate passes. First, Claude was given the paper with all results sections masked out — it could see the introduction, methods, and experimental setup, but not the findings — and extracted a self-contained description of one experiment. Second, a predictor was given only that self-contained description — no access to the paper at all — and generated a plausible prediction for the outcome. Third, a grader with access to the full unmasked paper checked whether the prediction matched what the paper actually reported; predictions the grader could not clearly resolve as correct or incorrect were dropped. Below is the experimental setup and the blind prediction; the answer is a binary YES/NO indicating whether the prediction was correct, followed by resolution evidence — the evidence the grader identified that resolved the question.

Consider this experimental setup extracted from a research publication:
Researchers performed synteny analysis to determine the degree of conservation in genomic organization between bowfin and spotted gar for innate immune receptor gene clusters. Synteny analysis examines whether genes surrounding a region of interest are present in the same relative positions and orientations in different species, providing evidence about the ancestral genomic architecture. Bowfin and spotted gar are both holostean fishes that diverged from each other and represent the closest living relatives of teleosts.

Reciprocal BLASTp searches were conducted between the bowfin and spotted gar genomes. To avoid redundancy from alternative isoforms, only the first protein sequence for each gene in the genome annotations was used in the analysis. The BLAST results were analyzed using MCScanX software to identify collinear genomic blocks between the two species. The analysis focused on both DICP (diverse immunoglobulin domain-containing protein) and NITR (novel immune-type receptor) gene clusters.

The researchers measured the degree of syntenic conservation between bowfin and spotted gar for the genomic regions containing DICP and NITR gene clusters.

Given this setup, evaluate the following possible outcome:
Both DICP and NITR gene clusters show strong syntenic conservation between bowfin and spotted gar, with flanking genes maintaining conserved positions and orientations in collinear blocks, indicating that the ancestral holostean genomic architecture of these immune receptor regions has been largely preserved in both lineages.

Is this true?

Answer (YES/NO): NO